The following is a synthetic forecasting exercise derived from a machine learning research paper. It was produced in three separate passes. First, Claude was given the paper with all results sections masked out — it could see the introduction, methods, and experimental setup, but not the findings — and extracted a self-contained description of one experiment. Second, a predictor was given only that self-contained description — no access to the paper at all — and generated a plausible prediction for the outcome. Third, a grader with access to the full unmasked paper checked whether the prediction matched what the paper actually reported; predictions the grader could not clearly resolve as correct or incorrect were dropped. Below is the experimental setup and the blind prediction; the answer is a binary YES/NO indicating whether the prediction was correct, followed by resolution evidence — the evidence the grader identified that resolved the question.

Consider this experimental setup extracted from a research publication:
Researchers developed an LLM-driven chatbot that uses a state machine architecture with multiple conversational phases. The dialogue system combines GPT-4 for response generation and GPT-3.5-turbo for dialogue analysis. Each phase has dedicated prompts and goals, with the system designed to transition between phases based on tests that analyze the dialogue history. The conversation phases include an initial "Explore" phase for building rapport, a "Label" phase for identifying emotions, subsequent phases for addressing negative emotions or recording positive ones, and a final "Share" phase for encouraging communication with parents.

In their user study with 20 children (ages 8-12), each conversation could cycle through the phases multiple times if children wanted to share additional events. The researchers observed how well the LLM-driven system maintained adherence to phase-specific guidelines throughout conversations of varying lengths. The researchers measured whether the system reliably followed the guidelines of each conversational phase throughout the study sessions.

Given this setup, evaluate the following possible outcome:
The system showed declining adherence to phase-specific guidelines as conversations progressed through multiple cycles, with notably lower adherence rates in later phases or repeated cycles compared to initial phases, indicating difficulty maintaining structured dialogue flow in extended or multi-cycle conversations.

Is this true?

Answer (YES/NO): YES